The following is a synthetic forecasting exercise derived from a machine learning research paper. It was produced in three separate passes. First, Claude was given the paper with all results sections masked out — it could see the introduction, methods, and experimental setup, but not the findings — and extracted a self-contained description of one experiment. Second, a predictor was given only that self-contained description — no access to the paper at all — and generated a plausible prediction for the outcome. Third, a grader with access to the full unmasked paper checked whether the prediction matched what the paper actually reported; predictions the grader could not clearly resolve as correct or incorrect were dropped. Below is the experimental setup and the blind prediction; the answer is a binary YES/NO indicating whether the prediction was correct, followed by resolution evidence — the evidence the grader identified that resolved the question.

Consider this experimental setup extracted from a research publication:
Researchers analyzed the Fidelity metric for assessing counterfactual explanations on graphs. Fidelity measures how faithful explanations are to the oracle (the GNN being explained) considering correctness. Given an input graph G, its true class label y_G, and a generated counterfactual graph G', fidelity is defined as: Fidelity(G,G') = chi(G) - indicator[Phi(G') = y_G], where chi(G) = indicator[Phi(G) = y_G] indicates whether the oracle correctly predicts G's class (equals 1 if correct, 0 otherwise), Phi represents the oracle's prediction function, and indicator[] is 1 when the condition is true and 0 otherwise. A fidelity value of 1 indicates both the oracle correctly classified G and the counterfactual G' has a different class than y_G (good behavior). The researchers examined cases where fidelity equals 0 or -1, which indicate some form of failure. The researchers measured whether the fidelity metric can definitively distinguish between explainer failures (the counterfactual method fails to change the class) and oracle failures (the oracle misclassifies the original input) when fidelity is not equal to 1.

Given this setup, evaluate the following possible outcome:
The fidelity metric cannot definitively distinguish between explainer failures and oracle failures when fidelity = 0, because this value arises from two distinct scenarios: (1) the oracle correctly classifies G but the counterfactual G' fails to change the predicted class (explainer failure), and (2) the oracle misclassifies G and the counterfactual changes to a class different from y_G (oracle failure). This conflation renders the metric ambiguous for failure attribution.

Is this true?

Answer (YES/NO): YES